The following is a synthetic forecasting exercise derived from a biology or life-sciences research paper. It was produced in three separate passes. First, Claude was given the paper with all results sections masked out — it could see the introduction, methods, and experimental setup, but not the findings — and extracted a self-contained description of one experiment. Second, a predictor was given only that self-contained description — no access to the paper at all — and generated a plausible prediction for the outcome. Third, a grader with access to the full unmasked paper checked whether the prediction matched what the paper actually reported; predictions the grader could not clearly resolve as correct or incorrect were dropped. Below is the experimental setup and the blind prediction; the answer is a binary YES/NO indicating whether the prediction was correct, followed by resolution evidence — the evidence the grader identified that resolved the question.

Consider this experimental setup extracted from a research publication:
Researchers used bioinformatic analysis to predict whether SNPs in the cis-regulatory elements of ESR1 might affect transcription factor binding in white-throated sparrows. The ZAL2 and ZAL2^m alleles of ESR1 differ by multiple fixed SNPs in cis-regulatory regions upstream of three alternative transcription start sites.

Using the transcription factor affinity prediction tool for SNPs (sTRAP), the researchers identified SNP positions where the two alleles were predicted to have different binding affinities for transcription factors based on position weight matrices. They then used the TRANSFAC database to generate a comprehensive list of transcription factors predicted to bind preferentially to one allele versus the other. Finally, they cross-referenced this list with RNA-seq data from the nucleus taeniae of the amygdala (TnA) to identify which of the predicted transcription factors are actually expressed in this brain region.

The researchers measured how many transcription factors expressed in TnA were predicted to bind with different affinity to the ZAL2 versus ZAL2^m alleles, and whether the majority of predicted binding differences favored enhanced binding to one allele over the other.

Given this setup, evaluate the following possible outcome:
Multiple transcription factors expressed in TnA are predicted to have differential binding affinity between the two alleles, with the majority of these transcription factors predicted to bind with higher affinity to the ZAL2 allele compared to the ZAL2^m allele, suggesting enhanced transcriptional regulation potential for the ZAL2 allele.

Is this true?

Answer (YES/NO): NO